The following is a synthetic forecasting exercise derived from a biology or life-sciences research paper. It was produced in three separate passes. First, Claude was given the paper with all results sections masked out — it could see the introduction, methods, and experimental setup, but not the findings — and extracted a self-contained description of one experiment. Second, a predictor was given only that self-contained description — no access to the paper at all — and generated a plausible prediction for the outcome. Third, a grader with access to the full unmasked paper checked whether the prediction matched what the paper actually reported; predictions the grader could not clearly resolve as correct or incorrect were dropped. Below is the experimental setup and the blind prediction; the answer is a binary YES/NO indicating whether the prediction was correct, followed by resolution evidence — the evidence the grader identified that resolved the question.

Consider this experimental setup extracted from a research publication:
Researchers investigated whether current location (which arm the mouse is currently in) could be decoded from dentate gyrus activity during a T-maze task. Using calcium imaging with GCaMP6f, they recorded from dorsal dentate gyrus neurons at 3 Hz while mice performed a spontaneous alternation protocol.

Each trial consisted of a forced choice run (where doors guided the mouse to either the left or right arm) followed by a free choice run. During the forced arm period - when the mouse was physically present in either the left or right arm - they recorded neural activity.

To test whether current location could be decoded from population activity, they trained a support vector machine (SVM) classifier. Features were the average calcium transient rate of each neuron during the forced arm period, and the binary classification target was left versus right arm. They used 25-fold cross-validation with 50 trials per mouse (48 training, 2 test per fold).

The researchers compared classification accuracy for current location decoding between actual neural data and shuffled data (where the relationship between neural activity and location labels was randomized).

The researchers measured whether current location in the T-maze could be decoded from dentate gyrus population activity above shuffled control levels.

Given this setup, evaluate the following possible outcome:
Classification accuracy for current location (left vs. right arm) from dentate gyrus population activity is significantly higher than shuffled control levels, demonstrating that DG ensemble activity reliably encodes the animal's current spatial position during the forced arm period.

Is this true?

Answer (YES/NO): YES